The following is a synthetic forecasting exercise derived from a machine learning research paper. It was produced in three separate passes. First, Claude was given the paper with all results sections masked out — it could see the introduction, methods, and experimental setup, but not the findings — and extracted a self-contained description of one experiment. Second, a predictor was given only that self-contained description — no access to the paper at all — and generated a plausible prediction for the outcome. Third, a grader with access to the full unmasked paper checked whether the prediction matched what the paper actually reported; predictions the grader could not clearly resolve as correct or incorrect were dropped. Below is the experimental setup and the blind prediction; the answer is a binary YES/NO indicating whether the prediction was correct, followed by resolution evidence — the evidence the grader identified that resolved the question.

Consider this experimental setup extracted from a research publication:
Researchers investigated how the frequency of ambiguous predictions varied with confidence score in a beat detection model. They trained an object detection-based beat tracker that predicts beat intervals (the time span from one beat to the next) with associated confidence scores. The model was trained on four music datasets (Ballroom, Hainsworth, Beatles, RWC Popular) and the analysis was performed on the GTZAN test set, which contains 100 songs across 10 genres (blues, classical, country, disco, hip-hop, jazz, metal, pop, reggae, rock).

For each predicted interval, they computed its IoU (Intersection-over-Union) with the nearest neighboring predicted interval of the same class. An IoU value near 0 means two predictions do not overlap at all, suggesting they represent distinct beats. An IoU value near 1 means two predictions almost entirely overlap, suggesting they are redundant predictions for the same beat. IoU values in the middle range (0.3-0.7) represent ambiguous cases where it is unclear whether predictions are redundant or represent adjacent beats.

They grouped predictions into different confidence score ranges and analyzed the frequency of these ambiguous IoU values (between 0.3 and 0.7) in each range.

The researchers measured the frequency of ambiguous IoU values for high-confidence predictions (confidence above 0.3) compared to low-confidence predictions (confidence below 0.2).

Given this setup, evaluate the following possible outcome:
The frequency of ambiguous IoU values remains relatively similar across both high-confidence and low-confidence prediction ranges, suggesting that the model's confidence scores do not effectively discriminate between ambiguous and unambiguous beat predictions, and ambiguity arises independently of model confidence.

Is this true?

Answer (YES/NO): NO